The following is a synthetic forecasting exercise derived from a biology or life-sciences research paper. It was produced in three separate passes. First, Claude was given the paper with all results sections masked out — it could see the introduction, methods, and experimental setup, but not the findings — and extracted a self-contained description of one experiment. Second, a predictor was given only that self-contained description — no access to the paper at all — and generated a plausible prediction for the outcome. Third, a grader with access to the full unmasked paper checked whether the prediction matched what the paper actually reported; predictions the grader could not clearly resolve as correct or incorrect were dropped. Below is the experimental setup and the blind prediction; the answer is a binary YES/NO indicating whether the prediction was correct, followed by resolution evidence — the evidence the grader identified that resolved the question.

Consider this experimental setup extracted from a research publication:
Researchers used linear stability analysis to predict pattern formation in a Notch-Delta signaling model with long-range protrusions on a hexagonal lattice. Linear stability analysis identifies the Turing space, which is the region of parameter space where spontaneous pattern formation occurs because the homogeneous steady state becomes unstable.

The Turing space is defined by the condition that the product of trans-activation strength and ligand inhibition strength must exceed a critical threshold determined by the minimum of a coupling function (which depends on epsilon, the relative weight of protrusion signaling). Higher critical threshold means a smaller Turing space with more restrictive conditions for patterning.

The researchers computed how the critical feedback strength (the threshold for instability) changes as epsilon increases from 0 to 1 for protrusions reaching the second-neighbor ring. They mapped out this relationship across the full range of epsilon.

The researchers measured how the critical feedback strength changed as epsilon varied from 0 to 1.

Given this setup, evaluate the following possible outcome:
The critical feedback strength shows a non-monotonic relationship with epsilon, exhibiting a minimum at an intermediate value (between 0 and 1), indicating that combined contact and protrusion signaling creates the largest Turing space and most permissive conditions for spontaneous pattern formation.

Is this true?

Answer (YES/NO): NO